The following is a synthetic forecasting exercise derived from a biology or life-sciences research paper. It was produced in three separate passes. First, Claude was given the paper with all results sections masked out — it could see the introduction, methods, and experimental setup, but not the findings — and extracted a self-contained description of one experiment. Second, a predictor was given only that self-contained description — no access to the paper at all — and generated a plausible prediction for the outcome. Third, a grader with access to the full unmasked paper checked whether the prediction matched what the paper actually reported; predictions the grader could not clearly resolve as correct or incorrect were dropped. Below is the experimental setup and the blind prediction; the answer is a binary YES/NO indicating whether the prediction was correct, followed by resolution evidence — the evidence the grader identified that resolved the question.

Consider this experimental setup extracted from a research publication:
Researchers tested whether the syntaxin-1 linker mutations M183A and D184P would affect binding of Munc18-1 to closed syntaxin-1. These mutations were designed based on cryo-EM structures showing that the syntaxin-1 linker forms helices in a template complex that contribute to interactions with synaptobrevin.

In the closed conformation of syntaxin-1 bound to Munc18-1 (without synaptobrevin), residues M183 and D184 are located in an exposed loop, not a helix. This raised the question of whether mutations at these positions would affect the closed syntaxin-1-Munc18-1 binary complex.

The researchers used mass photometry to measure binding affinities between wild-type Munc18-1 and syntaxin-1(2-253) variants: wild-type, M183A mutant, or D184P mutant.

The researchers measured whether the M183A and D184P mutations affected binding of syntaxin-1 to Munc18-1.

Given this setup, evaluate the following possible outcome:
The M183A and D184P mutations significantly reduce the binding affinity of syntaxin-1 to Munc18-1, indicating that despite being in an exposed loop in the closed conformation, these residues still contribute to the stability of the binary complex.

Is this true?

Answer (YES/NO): NO